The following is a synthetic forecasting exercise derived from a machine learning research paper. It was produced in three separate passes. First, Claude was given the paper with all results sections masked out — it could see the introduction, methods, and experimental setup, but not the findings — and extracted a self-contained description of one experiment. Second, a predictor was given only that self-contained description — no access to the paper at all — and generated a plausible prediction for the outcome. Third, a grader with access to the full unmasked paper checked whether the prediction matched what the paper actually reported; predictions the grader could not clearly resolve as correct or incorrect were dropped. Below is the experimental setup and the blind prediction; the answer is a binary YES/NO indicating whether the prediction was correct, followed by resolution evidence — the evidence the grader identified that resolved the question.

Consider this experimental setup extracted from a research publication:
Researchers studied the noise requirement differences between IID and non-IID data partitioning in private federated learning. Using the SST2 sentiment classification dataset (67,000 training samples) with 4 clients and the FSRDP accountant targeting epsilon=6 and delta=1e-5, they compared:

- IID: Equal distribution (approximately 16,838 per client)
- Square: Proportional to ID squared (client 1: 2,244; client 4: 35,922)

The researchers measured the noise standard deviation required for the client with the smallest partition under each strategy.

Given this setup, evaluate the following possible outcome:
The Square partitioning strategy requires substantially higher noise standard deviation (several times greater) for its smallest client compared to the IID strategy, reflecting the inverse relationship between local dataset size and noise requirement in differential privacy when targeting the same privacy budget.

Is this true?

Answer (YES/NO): NO